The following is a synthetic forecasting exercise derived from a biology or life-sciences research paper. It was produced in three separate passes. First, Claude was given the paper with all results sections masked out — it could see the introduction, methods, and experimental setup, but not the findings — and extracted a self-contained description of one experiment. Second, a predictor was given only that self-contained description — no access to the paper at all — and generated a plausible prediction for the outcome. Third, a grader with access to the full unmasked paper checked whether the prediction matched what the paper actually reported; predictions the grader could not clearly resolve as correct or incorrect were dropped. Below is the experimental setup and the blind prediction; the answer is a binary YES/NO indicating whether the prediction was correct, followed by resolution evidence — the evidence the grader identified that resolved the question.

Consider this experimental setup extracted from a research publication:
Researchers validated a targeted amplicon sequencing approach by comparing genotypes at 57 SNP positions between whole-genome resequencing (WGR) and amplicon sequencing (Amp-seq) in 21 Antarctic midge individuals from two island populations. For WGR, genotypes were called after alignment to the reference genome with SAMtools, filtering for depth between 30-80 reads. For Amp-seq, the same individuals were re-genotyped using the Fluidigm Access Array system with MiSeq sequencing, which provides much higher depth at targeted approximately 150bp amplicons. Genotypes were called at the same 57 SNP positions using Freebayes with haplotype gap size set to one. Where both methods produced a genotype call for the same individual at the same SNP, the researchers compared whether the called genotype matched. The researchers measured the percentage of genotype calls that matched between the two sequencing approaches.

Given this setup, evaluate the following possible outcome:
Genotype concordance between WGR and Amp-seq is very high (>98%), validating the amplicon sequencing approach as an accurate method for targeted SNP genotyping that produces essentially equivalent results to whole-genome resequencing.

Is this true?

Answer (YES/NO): NO